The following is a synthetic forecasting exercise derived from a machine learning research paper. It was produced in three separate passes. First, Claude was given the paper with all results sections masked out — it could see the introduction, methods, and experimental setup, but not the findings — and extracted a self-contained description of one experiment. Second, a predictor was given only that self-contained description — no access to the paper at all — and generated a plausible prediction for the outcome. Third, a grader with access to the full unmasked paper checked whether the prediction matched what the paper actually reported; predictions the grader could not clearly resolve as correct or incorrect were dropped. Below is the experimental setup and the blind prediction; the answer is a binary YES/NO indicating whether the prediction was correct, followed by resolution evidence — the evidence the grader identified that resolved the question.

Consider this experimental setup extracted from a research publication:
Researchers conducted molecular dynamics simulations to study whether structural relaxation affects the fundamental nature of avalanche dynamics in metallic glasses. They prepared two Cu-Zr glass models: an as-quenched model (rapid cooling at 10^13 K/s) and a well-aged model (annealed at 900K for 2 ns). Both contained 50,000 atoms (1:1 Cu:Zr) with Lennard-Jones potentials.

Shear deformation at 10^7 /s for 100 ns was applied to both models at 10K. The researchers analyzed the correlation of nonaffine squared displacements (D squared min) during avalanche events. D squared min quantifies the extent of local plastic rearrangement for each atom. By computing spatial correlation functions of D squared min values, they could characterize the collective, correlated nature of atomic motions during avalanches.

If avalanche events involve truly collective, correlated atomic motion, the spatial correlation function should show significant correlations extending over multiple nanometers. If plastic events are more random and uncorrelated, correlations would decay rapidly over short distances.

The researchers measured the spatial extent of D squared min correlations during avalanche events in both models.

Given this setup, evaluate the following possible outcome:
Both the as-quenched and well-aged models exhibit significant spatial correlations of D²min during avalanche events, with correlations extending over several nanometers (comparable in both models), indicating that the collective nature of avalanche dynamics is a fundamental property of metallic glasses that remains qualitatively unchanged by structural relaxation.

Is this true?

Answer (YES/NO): NO